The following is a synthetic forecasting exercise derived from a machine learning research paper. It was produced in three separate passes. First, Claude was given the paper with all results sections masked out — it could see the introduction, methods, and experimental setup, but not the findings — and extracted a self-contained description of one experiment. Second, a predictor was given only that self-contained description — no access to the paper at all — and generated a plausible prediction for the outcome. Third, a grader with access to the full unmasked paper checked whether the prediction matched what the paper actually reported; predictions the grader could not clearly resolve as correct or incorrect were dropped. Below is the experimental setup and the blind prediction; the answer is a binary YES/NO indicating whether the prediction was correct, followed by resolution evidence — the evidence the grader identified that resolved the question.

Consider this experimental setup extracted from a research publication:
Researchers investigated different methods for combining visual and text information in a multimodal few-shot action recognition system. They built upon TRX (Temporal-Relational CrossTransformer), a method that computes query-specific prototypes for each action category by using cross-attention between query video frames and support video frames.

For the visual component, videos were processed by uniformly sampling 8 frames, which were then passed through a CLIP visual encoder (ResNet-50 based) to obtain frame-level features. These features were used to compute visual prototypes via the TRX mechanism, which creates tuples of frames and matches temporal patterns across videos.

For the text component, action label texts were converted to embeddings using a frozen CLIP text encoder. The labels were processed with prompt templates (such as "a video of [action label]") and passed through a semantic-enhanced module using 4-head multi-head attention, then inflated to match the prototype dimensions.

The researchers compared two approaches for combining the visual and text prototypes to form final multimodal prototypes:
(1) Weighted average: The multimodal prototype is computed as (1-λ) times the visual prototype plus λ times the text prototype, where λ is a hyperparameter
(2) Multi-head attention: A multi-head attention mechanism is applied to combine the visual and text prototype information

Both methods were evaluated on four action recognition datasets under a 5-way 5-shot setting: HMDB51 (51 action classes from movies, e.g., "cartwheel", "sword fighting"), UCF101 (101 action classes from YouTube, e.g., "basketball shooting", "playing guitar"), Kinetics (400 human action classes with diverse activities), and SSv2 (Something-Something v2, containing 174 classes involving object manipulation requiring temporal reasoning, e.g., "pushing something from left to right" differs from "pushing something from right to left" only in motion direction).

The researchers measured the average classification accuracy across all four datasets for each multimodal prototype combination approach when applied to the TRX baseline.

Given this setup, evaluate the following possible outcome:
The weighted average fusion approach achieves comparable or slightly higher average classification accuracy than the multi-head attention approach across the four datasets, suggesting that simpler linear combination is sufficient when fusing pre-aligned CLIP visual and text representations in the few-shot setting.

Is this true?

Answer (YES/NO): NO